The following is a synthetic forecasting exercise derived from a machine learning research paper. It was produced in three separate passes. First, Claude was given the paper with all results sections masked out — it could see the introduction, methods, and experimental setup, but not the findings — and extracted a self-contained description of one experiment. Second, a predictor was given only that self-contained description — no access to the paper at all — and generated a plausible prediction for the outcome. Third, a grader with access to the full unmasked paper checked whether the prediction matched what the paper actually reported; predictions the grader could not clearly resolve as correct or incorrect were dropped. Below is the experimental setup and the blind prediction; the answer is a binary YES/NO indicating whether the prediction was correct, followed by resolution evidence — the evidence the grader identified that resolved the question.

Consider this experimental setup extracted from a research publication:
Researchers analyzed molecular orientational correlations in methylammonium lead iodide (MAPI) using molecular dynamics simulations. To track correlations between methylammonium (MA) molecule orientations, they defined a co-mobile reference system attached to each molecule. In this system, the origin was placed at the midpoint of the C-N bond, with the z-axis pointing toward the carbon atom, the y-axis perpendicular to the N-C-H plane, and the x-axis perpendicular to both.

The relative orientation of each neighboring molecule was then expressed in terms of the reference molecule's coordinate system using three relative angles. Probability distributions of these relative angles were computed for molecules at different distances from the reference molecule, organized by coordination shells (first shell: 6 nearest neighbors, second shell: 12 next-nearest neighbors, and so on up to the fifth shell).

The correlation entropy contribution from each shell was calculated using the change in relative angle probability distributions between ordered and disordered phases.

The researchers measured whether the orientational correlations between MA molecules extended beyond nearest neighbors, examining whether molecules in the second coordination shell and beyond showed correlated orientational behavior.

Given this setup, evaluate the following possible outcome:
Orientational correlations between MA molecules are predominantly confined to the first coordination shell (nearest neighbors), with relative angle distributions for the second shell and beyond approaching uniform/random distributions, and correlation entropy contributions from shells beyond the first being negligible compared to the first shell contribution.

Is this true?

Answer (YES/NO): NO